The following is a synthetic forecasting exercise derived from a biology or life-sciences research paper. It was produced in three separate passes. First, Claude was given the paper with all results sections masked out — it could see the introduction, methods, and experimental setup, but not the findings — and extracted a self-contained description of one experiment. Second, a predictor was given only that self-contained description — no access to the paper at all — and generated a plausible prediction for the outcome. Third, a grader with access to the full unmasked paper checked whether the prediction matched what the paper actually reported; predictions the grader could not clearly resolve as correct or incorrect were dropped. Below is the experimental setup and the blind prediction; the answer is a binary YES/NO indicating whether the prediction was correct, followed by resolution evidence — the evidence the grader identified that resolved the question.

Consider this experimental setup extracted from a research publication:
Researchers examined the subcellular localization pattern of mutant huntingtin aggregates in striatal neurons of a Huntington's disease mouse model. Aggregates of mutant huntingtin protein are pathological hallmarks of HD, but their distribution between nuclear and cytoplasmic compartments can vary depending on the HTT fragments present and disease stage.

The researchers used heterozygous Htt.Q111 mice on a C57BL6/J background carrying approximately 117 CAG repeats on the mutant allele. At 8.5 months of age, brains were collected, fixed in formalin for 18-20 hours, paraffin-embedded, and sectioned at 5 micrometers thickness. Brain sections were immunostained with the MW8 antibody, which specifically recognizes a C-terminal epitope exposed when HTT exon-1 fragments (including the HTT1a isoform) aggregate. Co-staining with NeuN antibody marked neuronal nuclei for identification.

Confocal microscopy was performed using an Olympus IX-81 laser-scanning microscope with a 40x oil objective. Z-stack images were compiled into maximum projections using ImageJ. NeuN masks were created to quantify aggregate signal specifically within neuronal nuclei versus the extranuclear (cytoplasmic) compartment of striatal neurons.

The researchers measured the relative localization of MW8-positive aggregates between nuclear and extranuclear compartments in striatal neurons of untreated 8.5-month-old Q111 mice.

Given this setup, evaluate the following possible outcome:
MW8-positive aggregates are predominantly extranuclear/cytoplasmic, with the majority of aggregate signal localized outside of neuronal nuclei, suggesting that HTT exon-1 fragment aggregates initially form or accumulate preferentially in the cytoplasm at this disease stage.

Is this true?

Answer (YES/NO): NO